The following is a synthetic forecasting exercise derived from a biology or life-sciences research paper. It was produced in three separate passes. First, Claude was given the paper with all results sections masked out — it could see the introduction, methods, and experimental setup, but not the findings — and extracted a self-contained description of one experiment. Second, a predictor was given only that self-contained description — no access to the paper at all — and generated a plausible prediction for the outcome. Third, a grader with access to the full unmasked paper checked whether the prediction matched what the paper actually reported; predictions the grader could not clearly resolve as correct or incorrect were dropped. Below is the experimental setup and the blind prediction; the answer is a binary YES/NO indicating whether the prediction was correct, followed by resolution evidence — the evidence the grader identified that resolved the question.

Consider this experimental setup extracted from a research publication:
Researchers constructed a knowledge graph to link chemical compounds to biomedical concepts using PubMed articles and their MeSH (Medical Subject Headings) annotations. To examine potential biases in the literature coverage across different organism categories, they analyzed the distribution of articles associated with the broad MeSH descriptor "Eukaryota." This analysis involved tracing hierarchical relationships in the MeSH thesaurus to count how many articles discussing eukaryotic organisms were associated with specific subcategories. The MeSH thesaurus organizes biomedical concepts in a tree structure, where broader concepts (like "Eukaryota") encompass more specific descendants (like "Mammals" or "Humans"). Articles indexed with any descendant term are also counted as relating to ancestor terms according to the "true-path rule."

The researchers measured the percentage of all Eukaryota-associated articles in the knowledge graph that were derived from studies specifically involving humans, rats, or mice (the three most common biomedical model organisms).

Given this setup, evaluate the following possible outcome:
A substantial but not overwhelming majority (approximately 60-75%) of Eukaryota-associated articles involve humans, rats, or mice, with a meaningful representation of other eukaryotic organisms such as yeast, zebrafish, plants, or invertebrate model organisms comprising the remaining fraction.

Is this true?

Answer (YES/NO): NO